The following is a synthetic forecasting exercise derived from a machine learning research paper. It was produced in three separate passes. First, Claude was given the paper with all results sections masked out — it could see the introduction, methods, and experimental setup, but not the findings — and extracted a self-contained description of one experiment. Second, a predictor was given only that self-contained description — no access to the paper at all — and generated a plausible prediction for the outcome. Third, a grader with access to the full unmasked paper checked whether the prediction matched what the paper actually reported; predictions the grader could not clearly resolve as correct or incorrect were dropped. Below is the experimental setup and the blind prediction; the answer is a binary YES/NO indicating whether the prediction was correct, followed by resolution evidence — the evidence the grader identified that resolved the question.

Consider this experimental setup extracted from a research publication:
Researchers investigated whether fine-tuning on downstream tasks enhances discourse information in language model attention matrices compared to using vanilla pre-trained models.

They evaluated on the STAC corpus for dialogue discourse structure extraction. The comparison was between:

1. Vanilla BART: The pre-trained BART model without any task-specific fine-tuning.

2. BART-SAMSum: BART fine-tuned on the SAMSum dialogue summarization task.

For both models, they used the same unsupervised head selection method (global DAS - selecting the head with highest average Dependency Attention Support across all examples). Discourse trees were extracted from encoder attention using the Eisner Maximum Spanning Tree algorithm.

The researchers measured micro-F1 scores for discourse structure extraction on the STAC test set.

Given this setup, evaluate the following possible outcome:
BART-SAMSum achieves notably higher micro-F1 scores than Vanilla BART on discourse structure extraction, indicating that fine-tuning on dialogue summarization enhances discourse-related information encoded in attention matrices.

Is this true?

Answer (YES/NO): NO